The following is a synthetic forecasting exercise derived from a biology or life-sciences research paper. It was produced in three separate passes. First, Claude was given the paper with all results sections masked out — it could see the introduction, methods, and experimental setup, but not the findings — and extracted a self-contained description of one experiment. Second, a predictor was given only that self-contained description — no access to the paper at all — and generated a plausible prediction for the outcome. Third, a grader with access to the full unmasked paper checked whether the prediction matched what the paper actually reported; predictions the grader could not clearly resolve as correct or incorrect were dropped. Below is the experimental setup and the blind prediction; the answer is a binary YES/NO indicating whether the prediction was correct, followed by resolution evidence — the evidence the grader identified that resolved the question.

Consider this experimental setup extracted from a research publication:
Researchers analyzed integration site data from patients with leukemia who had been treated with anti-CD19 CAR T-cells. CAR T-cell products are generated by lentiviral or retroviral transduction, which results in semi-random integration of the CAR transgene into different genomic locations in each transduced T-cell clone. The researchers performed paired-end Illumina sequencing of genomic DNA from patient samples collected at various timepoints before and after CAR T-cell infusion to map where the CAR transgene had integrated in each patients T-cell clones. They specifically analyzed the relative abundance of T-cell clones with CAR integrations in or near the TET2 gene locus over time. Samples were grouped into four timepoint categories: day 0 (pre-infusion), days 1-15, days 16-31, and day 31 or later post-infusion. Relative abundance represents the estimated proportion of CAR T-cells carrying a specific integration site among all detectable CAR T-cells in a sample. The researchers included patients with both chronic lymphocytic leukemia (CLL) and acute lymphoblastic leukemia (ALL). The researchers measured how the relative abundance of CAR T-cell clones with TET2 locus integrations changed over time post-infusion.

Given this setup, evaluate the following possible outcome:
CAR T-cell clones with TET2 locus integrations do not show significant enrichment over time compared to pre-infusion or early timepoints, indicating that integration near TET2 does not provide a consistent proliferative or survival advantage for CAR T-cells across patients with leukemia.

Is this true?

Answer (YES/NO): YES